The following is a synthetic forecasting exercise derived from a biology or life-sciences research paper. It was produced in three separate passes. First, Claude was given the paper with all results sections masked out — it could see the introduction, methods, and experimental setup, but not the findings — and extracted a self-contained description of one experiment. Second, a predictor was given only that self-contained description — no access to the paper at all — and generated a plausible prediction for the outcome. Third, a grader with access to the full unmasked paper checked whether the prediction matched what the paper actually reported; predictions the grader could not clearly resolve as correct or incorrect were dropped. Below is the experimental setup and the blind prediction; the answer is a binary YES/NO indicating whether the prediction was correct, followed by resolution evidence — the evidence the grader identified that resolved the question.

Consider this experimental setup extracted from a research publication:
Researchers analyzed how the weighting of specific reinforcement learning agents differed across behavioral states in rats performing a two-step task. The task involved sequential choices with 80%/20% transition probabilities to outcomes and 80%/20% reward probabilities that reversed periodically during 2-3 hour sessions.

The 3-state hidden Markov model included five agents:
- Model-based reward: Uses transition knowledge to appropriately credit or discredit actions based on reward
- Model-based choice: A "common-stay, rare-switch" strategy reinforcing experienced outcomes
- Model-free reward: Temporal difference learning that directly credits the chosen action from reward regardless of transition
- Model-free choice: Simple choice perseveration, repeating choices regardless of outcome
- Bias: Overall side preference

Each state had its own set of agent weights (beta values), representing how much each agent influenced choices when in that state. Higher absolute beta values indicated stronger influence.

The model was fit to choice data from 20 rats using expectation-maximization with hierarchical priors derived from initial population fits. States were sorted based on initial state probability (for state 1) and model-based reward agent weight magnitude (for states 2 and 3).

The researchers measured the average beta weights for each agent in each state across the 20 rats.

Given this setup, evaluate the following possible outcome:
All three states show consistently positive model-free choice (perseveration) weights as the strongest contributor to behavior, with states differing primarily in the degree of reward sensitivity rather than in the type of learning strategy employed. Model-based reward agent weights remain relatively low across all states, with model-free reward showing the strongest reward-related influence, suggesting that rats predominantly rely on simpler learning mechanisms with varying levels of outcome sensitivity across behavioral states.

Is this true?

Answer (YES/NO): NO